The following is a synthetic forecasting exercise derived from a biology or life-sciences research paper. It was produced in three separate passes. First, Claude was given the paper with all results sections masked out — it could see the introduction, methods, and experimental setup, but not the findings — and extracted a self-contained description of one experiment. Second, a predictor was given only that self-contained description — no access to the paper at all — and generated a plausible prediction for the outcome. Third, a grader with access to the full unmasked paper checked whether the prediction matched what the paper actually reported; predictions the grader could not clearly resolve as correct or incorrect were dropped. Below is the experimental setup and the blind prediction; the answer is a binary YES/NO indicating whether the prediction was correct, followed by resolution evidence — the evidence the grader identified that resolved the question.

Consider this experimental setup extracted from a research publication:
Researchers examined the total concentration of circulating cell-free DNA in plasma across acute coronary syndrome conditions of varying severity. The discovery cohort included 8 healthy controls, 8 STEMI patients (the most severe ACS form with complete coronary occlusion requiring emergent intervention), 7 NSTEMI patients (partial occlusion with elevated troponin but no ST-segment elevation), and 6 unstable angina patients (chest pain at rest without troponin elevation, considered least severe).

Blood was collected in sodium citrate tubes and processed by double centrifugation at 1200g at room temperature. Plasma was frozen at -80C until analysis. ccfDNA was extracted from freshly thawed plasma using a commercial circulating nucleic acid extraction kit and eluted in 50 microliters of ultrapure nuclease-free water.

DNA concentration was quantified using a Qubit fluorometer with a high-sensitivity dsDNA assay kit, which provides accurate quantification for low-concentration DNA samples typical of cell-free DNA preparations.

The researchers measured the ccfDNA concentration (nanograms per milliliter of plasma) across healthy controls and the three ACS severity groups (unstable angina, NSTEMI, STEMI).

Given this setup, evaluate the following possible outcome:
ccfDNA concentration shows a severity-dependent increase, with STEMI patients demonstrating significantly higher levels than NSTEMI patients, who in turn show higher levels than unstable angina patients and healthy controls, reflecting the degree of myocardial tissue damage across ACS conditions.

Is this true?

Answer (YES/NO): NO